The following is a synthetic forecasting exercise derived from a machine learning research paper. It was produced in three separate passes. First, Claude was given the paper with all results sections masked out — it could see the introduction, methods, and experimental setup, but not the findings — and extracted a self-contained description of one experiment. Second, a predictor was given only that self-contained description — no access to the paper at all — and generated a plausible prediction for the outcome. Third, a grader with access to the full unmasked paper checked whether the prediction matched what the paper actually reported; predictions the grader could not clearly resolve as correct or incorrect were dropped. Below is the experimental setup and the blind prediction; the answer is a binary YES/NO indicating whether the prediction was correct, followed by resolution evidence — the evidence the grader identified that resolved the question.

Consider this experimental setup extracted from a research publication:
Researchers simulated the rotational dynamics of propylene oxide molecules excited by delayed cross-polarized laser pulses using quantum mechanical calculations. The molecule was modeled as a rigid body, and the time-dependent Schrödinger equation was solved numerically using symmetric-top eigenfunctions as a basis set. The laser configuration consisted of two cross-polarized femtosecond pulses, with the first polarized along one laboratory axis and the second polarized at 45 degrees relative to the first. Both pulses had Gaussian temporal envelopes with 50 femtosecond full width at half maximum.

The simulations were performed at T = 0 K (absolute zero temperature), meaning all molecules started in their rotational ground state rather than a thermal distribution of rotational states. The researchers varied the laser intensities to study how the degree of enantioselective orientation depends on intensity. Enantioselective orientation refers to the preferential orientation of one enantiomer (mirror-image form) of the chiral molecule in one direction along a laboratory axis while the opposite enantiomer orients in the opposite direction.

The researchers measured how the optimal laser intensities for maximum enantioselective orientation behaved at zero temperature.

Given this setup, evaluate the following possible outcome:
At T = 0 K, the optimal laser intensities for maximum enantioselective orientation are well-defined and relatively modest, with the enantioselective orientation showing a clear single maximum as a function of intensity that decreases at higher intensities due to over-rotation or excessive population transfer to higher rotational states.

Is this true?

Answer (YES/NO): NO